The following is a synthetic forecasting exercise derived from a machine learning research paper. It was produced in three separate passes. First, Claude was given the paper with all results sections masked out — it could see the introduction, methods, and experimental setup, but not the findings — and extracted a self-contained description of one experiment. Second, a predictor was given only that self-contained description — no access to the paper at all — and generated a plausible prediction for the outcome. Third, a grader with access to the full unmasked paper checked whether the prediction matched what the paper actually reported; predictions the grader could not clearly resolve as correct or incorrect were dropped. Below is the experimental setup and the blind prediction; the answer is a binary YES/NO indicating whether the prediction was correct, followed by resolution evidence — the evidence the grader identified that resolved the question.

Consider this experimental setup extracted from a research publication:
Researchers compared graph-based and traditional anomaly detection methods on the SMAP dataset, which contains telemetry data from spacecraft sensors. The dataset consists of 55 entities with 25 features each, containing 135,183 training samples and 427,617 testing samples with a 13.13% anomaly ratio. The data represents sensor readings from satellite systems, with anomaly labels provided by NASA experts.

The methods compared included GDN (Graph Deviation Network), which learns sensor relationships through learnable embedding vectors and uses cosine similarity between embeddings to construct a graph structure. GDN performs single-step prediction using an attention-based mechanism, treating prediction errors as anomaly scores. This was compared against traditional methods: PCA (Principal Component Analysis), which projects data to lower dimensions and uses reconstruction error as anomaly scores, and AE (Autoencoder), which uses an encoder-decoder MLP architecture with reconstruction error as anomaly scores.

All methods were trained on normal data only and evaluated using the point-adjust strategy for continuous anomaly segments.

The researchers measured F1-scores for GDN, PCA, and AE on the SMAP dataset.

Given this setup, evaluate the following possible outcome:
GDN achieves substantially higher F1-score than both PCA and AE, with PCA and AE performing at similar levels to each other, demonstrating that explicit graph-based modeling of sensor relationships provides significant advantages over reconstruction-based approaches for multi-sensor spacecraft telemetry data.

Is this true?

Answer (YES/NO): NO